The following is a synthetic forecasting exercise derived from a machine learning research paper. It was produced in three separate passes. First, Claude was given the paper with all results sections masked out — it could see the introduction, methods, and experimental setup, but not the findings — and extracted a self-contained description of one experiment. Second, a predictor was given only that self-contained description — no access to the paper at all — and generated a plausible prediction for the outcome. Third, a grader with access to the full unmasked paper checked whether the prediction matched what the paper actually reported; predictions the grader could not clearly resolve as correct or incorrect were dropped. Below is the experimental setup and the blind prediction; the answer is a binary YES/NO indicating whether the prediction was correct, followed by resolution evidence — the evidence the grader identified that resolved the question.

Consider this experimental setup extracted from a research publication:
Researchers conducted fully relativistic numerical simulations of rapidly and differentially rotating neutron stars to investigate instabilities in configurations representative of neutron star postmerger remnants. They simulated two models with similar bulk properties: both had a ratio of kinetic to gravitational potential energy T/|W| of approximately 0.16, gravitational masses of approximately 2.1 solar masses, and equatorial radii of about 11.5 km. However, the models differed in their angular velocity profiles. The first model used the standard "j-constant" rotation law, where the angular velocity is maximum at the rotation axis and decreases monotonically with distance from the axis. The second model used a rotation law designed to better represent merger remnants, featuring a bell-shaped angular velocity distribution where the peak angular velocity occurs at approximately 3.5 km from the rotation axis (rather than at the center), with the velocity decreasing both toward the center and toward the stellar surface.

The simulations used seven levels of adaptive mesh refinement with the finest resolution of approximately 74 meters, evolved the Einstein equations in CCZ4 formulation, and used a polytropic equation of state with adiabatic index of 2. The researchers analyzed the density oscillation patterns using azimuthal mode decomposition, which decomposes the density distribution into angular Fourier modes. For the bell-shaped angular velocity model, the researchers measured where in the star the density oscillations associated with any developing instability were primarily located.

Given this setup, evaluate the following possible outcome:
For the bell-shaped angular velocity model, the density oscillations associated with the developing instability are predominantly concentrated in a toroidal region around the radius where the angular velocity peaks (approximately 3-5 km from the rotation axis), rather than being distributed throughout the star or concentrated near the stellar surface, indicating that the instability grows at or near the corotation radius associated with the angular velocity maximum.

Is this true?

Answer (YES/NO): NO